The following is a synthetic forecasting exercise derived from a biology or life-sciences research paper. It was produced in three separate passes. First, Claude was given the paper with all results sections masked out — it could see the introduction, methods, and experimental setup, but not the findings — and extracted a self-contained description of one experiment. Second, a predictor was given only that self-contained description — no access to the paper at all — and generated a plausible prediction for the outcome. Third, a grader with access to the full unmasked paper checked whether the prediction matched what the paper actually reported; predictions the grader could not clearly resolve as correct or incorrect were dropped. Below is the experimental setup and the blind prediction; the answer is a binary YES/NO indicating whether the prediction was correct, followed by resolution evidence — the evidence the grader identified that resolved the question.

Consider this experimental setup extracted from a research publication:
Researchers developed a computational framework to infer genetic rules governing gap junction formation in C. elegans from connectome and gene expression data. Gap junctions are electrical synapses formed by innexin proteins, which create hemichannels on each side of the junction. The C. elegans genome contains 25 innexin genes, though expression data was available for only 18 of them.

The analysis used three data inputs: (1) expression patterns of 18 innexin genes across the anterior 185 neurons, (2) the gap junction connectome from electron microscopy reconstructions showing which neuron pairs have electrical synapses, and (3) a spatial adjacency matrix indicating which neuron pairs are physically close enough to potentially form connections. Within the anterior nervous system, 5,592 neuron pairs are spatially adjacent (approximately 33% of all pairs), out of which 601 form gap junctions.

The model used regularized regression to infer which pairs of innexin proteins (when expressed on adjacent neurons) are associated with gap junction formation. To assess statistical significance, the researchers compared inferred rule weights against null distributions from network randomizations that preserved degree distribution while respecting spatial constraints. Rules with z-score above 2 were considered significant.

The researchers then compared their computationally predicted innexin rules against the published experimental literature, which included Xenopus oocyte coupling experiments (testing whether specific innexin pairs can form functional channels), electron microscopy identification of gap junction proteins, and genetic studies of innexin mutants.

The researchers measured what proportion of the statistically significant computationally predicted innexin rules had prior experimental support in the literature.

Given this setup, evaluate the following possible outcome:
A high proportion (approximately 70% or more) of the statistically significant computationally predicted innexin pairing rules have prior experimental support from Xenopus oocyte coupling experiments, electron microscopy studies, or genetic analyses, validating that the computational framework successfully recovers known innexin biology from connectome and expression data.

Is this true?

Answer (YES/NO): NO